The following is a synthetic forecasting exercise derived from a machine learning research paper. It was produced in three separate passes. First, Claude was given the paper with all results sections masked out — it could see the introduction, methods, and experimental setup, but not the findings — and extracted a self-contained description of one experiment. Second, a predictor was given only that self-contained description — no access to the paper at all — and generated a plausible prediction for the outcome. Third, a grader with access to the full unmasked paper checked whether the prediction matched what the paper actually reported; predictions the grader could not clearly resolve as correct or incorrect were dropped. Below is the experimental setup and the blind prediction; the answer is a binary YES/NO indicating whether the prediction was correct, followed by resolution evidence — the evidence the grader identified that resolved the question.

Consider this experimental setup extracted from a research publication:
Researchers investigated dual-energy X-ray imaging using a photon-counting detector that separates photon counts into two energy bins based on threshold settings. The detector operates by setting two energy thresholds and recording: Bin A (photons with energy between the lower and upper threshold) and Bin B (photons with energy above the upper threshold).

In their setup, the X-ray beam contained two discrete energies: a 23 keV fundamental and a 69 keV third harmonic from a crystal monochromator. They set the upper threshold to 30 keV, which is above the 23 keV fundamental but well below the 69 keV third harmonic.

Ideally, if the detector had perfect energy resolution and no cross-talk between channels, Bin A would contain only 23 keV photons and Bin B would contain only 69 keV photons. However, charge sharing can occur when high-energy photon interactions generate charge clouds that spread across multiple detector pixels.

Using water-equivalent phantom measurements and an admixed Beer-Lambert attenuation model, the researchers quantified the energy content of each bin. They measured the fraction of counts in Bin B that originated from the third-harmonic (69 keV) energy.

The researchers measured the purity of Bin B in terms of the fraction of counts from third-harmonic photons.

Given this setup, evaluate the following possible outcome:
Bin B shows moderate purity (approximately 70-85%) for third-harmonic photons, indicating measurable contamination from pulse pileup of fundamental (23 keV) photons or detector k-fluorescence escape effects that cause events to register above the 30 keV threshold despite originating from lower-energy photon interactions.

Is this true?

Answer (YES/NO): NO